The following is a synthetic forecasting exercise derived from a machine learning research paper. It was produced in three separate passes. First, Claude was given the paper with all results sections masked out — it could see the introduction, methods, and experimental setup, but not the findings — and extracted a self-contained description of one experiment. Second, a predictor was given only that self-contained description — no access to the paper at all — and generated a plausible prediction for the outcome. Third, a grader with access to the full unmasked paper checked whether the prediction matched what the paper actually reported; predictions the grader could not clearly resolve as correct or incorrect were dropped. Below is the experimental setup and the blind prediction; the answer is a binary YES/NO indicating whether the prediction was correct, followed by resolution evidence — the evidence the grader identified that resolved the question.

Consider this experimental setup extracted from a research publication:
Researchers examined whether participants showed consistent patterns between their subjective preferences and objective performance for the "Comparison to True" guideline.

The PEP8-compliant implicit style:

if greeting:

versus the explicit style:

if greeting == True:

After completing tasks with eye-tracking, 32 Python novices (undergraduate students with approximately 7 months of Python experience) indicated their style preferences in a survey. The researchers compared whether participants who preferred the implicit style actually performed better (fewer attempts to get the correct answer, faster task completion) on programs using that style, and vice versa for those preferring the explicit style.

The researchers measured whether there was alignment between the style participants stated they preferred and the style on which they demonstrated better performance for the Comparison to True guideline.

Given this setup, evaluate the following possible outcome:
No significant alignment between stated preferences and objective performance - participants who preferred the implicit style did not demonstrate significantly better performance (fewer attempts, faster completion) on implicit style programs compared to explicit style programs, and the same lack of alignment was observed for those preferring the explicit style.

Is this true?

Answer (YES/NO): YES